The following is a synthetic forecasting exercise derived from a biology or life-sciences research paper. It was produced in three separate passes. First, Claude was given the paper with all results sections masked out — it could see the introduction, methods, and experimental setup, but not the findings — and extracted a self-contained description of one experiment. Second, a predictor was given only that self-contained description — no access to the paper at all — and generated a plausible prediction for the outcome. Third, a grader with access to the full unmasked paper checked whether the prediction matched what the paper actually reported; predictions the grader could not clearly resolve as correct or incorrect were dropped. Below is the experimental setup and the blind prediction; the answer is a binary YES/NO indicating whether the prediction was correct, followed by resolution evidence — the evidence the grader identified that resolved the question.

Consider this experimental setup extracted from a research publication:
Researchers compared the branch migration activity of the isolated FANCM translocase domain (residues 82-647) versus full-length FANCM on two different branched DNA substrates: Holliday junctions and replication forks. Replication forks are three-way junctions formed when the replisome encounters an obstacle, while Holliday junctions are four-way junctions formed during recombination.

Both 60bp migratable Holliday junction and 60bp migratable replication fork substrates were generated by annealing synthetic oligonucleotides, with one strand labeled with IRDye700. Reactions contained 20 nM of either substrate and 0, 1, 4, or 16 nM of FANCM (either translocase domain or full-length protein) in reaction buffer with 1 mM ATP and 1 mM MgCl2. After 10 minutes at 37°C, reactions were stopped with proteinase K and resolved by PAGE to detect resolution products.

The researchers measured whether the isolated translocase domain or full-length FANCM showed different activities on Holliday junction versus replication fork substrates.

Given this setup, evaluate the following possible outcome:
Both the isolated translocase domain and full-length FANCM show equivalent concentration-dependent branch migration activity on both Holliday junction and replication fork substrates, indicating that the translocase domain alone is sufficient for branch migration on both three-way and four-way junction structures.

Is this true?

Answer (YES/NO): NO